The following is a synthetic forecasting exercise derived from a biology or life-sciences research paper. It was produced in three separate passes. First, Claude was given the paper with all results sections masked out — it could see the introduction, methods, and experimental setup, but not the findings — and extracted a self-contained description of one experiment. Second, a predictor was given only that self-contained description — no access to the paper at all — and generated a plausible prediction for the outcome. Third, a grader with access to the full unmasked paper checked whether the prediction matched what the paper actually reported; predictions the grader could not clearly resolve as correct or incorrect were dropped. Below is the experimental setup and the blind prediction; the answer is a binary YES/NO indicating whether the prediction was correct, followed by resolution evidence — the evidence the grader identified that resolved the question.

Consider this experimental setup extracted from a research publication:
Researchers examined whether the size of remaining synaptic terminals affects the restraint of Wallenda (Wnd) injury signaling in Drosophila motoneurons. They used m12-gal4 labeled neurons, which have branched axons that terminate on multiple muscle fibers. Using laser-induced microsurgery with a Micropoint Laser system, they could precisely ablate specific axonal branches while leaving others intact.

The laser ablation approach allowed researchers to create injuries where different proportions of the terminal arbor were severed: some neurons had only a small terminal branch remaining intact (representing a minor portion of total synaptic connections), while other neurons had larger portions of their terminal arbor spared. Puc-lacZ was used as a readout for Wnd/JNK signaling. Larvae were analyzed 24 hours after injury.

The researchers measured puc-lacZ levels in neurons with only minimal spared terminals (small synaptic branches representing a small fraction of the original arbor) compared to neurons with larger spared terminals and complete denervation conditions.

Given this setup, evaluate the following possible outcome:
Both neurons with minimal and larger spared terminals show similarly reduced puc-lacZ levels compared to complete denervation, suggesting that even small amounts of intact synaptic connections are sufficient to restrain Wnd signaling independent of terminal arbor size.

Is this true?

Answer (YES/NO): YES